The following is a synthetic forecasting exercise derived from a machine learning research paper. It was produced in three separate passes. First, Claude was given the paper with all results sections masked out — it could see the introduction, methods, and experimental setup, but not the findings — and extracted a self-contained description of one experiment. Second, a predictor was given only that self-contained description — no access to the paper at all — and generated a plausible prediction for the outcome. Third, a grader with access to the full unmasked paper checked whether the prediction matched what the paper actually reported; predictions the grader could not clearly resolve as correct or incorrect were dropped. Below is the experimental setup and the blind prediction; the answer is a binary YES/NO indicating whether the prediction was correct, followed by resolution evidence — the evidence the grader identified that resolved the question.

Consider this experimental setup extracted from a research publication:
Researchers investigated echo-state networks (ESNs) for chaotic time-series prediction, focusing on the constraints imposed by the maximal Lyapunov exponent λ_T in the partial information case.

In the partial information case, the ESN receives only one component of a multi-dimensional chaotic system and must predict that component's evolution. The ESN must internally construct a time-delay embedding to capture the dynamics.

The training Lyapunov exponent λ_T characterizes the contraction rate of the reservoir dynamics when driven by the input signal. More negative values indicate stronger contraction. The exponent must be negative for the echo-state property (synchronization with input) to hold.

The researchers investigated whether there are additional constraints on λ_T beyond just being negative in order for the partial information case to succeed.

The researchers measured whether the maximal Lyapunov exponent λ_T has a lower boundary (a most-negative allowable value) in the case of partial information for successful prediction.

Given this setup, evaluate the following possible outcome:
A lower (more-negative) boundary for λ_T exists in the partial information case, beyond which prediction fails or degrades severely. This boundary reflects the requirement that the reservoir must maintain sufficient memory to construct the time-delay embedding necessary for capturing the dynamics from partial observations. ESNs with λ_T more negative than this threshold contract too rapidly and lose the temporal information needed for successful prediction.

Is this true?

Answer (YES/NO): YES